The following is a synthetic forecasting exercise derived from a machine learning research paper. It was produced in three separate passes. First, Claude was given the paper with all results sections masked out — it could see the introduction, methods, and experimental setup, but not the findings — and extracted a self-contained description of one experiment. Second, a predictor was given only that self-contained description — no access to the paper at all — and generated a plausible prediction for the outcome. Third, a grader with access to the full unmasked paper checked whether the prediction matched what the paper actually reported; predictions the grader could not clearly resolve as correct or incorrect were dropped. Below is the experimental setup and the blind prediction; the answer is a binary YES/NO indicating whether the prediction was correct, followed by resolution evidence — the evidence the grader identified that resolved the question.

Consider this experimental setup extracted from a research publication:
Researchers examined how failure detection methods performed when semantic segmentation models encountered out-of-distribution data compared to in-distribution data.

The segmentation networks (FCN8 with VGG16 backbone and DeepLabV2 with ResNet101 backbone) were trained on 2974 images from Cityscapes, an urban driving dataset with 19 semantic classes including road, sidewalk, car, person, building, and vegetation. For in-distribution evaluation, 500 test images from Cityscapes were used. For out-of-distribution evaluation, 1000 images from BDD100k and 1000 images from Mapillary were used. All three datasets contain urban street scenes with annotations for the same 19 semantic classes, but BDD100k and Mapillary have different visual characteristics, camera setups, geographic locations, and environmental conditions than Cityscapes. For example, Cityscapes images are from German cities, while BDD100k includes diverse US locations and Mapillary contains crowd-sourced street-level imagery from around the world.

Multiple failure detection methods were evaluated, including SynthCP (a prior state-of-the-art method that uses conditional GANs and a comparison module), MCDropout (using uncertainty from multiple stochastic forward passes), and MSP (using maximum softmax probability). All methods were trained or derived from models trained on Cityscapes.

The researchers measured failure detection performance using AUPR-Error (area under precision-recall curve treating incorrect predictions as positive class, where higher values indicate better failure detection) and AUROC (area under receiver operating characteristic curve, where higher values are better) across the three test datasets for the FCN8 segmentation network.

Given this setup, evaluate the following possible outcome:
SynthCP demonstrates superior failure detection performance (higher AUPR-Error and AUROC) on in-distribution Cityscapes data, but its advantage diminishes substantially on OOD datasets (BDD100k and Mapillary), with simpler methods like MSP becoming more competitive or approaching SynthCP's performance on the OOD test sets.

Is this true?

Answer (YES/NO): YES